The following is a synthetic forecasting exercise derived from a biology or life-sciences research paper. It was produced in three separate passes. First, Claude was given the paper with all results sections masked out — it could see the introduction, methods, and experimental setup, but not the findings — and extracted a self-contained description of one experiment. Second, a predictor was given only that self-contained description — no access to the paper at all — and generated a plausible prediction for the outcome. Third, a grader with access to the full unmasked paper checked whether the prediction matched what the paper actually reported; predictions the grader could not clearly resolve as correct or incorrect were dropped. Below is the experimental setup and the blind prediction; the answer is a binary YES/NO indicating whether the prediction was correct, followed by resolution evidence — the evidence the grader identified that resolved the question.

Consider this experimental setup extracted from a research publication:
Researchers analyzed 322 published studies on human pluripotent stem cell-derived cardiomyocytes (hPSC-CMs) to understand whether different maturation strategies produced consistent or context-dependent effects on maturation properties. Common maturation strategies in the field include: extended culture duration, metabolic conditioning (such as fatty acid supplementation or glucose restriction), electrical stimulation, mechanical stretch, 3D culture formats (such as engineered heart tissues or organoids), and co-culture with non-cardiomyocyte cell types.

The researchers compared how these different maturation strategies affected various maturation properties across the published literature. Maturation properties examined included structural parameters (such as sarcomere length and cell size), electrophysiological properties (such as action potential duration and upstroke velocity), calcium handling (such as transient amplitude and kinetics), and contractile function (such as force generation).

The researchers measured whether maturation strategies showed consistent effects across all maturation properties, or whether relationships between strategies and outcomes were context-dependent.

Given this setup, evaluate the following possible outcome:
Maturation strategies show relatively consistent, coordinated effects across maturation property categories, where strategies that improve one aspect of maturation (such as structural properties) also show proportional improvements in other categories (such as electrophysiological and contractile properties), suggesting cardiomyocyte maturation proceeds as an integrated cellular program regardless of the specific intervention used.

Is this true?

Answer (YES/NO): NO